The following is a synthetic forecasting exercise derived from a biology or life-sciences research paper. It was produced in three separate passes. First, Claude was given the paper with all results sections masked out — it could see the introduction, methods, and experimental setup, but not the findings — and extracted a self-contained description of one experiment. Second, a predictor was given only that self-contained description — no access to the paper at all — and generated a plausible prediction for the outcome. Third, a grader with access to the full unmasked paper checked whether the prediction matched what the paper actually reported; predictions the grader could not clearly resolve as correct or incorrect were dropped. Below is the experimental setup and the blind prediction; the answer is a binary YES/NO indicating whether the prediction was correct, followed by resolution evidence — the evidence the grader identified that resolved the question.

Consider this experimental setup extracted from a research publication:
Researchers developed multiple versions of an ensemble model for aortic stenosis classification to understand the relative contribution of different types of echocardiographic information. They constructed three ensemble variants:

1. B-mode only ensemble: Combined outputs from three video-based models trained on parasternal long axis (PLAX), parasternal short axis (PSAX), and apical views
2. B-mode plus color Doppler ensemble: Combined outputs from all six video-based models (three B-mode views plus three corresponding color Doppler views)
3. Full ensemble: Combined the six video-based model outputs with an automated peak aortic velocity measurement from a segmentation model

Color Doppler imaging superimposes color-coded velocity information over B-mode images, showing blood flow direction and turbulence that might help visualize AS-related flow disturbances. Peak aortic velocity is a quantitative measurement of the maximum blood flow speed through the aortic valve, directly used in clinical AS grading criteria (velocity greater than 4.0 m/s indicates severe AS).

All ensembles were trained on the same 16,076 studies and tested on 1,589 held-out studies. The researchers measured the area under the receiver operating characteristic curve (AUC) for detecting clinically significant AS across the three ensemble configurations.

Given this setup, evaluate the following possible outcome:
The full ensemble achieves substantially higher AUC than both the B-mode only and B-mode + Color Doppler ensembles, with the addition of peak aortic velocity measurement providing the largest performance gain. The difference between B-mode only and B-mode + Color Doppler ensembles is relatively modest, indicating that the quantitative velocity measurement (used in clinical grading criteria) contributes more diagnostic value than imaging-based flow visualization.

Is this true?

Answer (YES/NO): NO